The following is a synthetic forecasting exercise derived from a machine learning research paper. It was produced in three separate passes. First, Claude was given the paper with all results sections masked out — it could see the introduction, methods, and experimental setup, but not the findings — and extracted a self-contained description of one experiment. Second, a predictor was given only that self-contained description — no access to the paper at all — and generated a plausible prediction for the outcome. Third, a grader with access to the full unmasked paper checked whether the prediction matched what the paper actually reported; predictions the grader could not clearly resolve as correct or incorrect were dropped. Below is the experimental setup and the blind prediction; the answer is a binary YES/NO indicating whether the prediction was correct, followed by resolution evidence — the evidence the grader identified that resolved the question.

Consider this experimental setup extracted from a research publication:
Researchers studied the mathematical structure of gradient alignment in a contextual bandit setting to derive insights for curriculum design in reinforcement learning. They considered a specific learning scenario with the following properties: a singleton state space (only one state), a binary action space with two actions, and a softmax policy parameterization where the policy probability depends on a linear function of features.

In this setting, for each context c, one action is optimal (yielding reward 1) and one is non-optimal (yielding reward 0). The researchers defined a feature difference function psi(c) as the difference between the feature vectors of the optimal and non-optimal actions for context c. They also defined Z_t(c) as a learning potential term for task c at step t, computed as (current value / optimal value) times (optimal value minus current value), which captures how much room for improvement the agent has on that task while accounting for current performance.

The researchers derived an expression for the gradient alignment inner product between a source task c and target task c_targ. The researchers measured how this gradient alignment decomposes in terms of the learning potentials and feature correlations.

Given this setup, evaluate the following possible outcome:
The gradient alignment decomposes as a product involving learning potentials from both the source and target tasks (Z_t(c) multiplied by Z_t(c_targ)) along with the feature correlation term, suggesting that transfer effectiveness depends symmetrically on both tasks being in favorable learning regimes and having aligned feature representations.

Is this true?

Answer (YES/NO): YES